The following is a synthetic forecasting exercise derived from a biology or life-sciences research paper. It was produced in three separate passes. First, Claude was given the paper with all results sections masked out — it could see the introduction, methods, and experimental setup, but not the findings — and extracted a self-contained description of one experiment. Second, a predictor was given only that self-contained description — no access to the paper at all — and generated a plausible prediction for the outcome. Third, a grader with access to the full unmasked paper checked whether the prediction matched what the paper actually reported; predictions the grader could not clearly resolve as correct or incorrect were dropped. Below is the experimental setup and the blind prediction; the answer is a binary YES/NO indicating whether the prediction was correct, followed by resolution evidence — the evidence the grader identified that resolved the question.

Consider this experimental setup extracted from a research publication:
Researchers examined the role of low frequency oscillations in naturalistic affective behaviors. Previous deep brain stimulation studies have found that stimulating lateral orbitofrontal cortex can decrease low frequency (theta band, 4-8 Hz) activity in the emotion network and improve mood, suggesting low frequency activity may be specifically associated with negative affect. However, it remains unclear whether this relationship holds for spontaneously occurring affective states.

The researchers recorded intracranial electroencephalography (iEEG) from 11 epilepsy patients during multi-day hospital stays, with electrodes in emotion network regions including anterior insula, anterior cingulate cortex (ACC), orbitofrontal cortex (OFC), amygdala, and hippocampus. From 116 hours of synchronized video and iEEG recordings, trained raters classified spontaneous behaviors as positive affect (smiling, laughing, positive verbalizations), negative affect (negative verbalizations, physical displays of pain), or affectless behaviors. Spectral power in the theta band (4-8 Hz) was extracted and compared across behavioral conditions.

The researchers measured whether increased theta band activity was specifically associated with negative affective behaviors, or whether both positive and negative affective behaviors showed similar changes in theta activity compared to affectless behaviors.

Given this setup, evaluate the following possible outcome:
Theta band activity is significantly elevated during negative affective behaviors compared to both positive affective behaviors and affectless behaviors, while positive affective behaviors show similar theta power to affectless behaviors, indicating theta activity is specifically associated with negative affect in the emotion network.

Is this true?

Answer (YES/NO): NO